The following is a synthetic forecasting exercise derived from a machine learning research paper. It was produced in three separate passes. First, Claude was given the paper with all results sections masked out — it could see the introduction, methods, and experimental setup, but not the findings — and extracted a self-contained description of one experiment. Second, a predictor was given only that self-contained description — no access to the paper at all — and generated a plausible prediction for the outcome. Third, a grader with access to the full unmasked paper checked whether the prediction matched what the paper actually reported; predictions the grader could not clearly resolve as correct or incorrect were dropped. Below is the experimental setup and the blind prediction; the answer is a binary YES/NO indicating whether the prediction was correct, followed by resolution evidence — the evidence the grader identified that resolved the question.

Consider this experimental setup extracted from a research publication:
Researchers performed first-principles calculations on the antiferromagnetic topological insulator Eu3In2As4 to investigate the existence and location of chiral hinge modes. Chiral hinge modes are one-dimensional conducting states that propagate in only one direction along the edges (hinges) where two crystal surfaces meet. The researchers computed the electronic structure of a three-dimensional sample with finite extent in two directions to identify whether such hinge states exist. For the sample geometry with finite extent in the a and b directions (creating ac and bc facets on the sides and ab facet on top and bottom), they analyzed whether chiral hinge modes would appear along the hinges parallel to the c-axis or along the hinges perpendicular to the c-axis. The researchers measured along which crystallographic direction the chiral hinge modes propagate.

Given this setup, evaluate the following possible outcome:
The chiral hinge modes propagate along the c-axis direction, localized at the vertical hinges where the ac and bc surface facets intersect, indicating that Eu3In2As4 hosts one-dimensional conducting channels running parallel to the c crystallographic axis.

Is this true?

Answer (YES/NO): YES